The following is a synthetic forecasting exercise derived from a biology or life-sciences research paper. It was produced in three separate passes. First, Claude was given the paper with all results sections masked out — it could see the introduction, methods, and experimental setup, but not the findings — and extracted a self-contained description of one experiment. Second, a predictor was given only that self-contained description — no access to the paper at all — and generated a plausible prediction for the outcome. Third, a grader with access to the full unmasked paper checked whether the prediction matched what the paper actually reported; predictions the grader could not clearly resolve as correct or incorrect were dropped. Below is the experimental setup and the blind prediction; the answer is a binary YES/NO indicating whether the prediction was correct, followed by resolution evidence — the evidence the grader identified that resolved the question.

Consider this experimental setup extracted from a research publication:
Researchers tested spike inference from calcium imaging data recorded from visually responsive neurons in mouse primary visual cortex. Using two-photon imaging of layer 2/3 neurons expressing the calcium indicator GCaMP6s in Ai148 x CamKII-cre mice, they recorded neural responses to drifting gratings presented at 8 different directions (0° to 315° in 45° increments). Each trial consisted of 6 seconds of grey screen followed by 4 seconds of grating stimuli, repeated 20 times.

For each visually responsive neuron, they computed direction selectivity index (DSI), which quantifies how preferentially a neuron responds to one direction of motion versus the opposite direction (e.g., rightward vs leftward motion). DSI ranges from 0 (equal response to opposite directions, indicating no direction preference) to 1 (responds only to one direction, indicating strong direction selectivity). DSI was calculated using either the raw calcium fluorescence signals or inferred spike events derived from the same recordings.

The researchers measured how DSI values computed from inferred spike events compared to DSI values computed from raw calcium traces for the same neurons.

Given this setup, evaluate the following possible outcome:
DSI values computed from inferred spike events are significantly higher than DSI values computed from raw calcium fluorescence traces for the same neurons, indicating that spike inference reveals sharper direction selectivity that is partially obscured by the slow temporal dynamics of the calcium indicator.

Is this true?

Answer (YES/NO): YES